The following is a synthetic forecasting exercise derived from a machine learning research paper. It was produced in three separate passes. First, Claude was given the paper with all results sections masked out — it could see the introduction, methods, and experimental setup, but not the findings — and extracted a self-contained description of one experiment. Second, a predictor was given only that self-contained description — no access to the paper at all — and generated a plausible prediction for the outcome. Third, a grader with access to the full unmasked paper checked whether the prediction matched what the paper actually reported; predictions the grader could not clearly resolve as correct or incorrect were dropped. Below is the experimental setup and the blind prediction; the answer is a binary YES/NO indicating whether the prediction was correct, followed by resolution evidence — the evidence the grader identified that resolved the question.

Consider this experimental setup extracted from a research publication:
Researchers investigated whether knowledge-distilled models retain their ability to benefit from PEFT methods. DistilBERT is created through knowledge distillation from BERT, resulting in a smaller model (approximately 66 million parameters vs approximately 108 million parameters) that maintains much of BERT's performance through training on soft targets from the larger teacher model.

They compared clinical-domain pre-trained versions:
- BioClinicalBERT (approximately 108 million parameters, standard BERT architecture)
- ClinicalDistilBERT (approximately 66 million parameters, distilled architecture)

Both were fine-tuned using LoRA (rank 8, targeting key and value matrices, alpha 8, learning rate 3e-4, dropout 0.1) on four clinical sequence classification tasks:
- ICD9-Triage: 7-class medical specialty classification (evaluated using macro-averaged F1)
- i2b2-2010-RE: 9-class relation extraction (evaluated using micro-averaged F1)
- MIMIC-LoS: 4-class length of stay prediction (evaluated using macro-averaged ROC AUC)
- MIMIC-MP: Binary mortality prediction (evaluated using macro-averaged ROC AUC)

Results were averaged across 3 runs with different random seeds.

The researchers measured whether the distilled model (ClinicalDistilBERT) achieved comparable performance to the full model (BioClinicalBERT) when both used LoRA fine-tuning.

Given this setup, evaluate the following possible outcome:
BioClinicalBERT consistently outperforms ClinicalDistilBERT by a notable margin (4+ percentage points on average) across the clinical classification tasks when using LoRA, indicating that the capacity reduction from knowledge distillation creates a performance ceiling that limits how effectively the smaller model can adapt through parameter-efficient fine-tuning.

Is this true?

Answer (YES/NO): NO